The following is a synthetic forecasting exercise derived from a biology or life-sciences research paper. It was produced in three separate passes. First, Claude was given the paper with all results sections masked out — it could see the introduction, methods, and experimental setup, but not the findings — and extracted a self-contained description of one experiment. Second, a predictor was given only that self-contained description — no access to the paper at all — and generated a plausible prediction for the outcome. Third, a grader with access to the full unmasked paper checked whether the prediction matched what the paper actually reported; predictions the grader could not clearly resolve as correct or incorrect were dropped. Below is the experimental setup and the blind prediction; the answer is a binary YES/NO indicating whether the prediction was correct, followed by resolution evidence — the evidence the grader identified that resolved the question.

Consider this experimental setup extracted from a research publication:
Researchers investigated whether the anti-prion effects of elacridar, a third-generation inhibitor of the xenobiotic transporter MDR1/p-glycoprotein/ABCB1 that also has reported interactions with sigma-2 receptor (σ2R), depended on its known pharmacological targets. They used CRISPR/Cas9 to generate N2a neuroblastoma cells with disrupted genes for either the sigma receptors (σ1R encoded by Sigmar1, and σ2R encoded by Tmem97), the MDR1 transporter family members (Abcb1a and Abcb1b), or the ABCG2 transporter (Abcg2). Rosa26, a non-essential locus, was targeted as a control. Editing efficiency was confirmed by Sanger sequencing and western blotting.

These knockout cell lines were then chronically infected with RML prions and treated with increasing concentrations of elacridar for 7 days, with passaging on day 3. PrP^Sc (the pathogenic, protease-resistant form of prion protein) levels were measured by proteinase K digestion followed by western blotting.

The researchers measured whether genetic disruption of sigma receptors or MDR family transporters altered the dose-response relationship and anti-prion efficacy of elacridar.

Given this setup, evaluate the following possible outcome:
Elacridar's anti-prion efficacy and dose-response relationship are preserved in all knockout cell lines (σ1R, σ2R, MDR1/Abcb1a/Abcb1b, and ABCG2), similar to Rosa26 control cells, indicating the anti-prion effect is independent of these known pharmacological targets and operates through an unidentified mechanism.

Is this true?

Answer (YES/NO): YES